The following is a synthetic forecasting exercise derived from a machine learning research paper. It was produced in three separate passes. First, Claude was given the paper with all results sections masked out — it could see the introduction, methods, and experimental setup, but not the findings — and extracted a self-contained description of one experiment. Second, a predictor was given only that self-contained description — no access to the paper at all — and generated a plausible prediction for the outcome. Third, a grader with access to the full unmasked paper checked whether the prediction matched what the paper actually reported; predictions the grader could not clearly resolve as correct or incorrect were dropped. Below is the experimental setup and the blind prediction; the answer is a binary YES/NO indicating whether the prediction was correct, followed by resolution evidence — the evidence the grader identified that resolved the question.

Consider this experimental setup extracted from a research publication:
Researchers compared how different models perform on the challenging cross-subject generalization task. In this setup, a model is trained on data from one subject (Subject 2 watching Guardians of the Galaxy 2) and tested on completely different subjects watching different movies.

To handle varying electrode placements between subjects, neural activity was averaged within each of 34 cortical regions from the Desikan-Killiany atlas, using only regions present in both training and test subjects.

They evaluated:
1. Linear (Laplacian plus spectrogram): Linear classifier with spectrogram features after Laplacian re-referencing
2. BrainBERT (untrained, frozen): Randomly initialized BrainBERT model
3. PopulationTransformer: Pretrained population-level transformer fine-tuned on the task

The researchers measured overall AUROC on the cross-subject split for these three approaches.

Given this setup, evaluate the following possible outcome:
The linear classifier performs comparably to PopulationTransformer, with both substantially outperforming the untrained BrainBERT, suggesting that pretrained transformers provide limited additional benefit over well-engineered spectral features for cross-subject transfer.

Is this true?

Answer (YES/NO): NO